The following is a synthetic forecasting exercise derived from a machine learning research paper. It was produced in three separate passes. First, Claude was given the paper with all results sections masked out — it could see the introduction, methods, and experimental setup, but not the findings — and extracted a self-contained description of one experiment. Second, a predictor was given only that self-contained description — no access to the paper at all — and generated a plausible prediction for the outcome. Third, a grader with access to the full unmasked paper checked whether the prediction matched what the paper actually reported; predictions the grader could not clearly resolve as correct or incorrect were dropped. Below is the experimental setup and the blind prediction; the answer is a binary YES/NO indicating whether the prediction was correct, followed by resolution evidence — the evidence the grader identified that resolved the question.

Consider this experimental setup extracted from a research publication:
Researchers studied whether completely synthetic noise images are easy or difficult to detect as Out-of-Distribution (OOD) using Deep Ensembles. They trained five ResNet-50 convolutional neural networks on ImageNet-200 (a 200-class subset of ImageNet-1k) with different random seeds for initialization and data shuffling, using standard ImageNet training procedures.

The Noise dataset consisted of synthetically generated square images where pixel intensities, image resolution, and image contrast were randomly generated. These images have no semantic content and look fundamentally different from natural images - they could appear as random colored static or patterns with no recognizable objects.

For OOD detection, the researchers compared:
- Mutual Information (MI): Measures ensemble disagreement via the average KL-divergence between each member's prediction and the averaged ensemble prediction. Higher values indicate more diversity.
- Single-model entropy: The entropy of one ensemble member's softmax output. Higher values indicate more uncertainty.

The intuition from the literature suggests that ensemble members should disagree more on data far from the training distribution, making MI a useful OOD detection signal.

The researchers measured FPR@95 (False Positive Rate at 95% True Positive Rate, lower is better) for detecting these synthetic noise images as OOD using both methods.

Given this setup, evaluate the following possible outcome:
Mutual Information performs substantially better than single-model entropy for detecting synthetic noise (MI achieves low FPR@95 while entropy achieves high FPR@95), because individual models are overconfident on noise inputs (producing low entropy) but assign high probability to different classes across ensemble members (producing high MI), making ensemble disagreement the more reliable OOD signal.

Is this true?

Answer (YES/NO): NO